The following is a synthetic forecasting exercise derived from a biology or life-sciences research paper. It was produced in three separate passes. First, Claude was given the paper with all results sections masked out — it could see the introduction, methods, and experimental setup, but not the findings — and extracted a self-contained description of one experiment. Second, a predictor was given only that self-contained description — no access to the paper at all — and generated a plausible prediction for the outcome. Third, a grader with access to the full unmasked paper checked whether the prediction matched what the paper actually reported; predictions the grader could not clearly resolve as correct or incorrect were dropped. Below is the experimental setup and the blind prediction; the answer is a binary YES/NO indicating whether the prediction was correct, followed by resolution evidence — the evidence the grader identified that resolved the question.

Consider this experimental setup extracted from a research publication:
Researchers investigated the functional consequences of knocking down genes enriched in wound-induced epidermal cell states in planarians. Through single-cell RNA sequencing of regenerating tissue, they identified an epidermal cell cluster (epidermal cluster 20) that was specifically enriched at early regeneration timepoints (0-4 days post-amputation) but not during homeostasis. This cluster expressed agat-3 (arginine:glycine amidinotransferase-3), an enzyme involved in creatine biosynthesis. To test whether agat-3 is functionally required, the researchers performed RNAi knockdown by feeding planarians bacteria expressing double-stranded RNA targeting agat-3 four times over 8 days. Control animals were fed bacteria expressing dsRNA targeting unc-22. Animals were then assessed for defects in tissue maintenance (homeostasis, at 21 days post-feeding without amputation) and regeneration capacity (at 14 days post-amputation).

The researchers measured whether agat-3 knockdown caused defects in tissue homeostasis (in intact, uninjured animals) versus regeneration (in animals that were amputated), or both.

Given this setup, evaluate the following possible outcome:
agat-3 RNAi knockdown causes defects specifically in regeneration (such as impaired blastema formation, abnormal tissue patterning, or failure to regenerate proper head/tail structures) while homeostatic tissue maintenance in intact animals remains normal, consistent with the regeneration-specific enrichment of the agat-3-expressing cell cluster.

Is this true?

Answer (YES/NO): YES